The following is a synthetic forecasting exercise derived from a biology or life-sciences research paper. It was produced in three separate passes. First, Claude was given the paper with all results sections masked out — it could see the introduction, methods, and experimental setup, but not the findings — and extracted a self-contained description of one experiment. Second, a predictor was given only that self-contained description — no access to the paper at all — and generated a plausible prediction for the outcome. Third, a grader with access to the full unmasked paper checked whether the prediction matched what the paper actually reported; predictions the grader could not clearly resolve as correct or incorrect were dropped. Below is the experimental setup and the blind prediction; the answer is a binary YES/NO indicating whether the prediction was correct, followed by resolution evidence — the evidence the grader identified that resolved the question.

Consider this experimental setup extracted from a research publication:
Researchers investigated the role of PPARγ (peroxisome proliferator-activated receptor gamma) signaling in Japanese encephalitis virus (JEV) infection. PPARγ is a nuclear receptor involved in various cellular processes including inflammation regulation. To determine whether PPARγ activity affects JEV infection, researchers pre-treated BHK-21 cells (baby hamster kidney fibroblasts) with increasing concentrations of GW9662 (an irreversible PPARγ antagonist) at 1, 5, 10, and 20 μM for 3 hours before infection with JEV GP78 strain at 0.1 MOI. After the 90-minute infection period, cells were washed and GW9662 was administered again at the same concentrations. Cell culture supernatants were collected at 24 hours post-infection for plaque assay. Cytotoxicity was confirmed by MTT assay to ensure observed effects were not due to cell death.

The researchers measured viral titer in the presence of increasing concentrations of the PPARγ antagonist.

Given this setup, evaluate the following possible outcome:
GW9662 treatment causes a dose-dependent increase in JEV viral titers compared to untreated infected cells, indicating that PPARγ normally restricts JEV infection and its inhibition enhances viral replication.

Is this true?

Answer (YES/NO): YES